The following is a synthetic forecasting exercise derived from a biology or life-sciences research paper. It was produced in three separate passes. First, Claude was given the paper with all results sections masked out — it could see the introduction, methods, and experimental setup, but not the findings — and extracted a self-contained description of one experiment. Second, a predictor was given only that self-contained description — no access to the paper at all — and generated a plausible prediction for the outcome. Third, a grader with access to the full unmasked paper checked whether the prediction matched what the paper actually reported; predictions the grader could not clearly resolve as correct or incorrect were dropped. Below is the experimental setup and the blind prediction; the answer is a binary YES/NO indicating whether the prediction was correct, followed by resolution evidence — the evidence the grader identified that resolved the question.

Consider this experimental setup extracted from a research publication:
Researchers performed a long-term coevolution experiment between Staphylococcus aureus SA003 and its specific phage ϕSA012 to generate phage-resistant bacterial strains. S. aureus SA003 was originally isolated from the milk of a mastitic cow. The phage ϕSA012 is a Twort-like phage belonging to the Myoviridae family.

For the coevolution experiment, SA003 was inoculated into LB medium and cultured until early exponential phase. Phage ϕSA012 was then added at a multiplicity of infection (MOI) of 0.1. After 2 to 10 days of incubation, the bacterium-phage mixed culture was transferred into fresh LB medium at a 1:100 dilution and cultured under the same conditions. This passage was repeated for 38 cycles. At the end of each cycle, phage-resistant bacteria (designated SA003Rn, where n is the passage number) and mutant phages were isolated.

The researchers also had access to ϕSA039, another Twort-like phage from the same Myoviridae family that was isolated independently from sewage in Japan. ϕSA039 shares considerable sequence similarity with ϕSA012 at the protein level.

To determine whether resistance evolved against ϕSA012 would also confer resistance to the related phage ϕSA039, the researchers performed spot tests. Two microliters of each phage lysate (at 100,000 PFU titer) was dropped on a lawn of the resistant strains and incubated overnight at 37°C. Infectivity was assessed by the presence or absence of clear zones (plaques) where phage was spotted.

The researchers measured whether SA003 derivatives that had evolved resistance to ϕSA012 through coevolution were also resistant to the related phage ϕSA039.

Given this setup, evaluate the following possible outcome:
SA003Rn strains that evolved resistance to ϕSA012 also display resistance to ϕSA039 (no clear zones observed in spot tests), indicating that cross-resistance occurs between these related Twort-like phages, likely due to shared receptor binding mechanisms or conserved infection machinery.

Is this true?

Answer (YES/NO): NO